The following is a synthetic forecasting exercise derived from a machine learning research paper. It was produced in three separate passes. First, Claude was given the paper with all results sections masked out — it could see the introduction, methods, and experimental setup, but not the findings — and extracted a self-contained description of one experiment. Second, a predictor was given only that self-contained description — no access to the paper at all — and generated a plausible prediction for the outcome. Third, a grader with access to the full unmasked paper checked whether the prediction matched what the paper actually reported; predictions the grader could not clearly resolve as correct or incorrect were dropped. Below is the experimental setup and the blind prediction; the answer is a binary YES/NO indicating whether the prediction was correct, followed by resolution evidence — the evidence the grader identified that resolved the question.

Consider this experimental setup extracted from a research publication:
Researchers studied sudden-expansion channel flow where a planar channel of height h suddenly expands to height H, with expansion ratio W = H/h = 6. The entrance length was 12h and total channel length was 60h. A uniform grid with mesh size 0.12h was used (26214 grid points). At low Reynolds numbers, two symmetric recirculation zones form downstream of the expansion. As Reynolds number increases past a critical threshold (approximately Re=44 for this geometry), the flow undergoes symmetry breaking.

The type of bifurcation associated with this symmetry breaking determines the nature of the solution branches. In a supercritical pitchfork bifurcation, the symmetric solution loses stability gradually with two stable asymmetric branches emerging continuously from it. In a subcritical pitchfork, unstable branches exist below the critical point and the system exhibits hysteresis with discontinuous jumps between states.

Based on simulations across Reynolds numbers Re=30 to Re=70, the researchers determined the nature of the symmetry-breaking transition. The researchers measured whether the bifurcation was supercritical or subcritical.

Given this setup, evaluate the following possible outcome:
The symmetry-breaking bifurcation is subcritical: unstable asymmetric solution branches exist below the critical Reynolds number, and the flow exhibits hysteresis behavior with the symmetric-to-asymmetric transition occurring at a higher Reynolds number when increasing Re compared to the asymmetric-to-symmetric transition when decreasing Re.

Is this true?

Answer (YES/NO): NO